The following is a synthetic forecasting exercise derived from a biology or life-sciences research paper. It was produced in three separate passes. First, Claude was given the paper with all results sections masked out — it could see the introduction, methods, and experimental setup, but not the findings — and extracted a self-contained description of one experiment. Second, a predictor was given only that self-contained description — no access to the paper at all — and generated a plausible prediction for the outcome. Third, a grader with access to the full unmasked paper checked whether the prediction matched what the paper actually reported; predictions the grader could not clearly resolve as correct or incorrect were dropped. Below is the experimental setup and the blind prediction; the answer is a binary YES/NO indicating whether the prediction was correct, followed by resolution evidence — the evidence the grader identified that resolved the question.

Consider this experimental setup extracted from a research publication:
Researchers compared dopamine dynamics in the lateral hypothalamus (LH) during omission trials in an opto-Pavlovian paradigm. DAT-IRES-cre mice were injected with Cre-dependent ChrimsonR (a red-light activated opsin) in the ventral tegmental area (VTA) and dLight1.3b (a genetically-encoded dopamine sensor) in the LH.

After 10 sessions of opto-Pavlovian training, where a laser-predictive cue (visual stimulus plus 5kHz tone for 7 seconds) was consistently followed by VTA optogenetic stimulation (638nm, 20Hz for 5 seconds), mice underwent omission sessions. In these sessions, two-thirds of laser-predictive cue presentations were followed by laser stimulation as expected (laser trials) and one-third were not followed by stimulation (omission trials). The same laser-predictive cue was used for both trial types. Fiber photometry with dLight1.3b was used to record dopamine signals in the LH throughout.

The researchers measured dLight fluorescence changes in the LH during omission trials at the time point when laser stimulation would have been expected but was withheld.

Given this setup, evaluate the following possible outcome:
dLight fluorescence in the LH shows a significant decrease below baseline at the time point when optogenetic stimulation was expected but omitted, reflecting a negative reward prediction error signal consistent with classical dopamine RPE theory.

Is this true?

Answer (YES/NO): YES